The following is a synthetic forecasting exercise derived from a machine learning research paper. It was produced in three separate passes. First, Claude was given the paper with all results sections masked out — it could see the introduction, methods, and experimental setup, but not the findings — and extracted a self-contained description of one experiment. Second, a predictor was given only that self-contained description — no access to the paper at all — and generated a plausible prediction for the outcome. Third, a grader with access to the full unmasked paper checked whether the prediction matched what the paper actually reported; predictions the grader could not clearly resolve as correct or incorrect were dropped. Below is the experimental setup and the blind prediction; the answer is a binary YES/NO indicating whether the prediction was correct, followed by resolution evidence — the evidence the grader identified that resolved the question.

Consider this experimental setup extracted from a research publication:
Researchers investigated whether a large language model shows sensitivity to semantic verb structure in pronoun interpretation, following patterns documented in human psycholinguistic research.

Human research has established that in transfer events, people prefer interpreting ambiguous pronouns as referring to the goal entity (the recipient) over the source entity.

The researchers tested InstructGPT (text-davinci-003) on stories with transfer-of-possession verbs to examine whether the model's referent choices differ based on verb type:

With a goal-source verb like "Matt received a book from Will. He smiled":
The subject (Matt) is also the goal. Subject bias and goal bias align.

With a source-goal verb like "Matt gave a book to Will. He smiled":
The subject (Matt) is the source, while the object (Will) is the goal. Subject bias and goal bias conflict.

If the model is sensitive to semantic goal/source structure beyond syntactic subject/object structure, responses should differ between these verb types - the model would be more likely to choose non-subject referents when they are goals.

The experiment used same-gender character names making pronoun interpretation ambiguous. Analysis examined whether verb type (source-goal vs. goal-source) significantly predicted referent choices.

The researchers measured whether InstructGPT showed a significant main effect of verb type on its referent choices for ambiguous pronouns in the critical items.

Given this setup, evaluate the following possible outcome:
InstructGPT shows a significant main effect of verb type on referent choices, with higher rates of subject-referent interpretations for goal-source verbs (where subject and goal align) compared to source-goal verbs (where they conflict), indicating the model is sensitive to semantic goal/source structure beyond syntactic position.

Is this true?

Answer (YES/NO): YES